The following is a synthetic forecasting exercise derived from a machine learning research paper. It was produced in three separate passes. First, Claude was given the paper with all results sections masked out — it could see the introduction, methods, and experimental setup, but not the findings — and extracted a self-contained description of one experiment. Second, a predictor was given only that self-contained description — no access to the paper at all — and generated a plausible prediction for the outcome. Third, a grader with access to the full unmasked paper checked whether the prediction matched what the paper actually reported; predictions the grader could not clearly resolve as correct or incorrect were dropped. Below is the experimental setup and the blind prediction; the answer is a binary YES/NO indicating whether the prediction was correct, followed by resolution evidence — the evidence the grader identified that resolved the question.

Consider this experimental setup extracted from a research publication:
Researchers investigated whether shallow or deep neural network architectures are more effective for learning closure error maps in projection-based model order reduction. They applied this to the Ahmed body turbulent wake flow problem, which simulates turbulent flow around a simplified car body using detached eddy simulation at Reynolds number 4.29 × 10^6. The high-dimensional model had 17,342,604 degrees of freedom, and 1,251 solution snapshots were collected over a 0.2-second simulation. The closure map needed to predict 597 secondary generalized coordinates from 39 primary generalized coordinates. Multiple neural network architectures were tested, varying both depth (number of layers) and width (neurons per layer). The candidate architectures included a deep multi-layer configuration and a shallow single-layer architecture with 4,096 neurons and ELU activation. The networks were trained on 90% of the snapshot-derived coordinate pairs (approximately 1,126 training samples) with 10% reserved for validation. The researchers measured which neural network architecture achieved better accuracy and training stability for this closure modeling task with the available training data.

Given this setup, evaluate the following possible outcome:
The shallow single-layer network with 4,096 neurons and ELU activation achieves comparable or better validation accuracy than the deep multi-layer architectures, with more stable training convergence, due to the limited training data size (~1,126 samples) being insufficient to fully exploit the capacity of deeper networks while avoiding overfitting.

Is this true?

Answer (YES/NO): YES